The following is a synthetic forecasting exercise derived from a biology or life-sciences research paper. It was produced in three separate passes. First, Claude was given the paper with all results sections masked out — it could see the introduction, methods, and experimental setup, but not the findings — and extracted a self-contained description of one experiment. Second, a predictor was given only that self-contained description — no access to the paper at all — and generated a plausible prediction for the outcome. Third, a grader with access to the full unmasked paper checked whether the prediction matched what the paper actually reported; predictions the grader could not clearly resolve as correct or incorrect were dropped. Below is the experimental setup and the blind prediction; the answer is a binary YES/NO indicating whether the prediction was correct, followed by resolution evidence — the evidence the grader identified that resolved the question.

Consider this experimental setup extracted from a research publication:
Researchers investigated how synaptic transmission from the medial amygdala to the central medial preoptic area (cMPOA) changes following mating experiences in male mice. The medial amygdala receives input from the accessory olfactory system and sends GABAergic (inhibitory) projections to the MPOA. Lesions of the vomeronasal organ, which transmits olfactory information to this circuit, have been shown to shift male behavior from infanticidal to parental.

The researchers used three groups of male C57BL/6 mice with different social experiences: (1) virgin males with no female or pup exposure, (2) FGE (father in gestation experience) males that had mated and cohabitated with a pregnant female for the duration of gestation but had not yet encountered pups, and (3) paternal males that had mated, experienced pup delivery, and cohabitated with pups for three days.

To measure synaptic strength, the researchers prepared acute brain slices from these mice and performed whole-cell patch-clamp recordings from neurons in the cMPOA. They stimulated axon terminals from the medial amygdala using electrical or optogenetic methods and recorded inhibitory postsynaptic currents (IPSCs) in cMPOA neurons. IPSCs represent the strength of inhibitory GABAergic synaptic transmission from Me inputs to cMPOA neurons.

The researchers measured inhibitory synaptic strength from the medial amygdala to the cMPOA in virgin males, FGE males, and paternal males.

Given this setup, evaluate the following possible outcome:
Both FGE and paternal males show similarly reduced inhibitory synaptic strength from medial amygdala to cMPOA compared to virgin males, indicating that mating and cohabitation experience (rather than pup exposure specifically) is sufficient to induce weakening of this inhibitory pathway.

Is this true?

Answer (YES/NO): YES